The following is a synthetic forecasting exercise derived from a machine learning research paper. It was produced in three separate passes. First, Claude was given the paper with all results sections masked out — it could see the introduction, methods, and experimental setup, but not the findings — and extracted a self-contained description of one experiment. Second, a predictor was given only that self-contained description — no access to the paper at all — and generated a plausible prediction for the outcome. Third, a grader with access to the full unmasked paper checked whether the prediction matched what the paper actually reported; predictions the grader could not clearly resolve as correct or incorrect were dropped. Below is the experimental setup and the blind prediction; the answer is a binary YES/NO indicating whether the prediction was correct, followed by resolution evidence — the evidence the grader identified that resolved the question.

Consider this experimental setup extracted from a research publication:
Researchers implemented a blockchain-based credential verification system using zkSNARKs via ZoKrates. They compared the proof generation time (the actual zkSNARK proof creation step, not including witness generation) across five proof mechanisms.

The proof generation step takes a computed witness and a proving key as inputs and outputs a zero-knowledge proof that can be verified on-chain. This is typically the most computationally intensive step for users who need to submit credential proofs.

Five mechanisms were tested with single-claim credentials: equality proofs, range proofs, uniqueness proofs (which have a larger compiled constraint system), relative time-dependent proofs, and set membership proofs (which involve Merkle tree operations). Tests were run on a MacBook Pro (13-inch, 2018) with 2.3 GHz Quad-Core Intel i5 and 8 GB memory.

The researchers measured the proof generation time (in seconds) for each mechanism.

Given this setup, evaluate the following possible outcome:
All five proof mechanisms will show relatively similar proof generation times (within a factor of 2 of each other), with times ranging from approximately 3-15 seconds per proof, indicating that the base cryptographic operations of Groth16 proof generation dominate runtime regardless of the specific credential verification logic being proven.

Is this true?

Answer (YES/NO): NO